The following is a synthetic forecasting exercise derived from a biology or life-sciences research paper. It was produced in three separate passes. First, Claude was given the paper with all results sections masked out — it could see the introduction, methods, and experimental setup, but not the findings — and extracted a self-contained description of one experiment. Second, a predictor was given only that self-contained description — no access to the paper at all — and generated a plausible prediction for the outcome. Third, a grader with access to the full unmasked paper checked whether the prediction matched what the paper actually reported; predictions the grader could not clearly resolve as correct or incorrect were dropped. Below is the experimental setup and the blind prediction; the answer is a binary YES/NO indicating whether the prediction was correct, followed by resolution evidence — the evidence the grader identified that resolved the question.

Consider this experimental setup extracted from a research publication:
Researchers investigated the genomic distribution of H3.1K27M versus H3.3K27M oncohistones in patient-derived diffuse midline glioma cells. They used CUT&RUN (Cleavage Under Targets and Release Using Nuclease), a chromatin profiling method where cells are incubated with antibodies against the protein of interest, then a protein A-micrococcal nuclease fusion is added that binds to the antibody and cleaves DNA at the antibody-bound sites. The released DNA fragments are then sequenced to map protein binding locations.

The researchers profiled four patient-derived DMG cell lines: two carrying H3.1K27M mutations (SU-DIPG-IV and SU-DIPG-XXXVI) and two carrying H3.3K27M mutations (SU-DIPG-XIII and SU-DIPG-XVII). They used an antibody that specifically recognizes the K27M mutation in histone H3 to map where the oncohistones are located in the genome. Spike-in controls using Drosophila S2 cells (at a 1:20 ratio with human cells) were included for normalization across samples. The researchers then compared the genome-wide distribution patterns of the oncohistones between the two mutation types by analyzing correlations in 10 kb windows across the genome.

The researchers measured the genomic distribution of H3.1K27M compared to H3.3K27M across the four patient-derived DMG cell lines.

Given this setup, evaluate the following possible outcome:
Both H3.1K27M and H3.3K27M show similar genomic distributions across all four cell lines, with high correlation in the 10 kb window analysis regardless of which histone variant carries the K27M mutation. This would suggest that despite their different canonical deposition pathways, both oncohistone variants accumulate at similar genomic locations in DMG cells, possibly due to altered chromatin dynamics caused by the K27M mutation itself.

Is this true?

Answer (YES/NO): NO